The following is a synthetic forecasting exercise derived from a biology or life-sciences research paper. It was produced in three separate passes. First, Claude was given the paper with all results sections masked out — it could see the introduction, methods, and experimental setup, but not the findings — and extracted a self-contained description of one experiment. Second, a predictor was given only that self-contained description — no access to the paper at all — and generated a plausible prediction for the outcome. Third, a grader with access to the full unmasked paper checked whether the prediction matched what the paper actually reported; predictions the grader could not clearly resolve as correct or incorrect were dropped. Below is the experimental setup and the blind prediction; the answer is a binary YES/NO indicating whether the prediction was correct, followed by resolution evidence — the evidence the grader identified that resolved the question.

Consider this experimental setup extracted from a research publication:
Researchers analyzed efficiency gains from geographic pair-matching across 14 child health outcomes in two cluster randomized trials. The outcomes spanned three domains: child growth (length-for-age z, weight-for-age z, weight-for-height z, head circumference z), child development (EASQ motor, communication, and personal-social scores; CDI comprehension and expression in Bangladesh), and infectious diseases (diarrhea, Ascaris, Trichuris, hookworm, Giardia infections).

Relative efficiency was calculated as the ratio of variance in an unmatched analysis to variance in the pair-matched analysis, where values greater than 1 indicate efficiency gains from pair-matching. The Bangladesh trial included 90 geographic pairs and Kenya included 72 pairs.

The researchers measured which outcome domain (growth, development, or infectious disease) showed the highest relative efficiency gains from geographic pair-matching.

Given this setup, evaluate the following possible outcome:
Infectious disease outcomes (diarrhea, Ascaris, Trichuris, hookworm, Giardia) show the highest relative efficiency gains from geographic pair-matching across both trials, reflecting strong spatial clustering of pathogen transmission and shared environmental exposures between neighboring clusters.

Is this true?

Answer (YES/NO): NO